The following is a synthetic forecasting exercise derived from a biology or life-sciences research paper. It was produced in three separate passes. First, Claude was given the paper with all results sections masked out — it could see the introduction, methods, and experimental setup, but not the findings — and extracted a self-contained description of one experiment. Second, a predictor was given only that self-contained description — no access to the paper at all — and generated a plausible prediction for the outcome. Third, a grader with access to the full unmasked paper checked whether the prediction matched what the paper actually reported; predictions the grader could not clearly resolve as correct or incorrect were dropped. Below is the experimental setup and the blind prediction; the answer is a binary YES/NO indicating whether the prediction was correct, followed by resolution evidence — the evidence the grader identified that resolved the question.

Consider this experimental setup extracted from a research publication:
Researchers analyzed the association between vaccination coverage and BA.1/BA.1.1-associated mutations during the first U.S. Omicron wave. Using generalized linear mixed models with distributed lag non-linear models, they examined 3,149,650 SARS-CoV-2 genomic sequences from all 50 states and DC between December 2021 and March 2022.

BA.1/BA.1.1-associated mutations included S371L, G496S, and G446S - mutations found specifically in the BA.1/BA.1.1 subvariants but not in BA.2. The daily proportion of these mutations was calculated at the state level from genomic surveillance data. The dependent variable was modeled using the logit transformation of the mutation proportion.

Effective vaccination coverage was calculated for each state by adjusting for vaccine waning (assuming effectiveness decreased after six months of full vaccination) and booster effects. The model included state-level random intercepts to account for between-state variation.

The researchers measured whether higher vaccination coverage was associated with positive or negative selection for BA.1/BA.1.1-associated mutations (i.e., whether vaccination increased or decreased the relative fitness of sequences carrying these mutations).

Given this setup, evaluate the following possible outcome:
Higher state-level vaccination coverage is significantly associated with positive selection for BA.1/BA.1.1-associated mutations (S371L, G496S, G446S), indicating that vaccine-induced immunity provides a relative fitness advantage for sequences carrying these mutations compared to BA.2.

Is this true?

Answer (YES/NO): NO